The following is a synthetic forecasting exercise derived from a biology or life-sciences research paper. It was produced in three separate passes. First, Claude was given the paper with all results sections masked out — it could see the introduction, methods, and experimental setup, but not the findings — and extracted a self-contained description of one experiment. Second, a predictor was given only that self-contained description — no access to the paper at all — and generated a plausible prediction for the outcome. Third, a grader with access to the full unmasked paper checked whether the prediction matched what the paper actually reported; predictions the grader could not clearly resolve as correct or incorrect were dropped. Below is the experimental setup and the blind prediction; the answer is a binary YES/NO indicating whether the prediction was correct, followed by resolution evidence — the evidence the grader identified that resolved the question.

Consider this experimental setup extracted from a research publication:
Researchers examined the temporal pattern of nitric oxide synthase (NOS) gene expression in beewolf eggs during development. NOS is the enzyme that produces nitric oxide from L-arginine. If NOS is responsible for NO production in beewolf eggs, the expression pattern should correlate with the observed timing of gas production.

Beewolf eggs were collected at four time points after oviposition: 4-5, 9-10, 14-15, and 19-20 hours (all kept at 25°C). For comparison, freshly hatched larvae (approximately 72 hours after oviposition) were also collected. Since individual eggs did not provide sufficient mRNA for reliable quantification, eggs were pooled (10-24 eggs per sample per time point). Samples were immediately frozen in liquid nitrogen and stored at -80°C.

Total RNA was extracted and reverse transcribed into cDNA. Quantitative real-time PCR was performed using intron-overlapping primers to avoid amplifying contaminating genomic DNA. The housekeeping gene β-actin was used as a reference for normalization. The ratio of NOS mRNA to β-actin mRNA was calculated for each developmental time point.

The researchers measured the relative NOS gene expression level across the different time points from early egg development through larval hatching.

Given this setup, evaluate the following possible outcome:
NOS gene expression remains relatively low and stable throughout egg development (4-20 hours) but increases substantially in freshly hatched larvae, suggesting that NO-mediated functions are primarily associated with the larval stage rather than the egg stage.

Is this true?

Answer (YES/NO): NO